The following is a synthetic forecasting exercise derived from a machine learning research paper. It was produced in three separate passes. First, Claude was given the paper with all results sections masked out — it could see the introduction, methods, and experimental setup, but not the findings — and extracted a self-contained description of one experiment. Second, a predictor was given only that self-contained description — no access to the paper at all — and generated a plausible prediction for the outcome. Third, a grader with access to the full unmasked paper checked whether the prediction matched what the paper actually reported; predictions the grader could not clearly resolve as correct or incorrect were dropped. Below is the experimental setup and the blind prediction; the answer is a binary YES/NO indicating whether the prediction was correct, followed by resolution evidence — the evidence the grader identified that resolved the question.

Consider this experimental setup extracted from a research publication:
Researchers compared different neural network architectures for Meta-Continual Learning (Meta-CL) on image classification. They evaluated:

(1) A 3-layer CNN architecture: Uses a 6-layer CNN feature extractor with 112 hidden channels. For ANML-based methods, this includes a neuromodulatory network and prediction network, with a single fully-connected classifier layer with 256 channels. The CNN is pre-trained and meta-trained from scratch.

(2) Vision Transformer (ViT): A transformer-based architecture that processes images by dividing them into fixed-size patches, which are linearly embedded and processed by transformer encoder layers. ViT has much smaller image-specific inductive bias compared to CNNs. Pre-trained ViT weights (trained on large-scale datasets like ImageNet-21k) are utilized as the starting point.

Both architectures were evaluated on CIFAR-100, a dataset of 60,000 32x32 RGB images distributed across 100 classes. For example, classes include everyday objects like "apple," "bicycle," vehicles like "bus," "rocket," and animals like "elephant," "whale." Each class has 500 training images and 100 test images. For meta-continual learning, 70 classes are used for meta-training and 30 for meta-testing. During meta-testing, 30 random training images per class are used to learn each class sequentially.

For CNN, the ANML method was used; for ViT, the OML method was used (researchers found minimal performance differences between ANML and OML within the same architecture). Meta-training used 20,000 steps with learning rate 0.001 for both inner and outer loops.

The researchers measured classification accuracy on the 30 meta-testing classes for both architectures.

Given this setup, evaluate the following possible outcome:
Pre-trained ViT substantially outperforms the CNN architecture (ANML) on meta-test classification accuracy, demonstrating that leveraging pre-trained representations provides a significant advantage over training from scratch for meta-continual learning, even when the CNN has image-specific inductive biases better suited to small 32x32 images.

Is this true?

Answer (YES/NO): NO